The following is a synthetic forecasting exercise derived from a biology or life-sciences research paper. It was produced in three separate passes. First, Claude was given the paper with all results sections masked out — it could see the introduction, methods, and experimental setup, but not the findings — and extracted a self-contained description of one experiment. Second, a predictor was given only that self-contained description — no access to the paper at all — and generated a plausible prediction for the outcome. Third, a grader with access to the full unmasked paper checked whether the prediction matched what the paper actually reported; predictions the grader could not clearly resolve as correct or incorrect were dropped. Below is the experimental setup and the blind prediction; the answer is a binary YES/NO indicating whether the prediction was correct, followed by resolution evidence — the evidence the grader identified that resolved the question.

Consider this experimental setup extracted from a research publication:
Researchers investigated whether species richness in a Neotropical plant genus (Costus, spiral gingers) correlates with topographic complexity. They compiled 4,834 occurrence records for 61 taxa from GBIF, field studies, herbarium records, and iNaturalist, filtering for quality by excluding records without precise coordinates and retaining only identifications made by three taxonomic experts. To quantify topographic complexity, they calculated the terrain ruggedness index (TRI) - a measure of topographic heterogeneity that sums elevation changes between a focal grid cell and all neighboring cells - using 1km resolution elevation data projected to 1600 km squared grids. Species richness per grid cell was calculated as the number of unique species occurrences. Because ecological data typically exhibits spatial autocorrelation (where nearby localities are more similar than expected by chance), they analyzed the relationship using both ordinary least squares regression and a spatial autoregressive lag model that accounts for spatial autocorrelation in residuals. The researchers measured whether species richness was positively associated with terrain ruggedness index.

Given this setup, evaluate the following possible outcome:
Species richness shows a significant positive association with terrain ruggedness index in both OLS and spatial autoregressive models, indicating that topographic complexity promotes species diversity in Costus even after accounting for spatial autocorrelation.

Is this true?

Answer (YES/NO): NO